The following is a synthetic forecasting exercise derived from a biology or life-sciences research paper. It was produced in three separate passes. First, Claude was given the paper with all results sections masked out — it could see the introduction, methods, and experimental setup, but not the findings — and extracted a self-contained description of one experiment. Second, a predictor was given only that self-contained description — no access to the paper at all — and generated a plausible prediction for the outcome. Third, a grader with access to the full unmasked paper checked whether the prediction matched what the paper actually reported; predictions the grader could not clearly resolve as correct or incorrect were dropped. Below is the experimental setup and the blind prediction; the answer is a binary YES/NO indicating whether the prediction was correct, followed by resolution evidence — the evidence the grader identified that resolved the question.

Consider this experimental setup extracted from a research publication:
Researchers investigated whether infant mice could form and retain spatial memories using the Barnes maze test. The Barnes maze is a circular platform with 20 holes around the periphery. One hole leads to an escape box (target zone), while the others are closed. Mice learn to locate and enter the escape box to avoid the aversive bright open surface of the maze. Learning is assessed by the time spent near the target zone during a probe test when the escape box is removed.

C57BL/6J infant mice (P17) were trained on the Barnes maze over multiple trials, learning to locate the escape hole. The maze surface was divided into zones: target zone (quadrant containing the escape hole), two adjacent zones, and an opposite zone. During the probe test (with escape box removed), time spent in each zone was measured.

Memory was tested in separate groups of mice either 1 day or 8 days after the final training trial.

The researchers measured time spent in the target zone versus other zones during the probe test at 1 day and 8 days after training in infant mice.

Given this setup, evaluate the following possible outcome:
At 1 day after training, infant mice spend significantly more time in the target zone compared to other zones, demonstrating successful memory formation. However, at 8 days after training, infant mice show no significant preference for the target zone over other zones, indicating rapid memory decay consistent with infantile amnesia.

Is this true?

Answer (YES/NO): YES